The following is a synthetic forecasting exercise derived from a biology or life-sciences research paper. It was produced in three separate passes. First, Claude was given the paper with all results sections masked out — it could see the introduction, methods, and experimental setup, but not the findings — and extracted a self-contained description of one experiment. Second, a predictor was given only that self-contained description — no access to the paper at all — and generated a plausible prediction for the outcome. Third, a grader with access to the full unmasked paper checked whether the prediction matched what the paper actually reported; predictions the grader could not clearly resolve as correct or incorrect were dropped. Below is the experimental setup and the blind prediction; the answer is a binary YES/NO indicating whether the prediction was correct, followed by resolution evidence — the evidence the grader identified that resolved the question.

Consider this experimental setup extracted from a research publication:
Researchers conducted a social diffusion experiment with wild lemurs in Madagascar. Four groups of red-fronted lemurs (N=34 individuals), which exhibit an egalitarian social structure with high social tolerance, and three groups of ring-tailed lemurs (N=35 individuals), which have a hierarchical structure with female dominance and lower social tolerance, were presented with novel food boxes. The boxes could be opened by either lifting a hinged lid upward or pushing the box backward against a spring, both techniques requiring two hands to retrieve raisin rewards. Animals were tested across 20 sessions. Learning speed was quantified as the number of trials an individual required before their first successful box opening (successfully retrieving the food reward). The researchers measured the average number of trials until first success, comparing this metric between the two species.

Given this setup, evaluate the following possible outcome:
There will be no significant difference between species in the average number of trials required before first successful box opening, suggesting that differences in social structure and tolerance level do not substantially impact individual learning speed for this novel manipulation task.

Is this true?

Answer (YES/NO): NO